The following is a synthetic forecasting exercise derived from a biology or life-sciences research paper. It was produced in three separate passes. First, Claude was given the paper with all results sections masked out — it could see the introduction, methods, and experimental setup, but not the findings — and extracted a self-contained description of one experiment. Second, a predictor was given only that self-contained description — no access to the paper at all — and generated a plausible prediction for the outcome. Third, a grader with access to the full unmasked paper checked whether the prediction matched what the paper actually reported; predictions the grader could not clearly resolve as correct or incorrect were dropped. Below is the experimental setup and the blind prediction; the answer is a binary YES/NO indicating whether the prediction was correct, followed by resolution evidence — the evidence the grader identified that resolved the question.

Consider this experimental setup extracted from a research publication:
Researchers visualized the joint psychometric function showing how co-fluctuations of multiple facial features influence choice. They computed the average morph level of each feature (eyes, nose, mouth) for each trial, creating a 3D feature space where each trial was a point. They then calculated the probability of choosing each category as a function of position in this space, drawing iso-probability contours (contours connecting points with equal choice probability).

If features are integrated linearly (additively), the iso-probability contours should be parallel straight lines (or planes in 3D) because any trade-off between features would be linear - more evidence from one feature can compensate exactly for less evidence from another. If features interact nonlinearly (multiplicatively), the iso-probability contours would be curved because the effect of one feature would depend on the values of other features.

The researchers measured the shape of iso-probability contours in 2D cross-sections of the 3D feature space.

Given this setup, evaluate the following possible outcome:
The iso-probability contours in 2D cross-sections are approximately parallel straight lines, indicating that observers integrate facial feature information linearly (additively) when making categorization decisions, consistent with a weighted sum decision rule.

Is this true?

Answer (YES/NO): YES